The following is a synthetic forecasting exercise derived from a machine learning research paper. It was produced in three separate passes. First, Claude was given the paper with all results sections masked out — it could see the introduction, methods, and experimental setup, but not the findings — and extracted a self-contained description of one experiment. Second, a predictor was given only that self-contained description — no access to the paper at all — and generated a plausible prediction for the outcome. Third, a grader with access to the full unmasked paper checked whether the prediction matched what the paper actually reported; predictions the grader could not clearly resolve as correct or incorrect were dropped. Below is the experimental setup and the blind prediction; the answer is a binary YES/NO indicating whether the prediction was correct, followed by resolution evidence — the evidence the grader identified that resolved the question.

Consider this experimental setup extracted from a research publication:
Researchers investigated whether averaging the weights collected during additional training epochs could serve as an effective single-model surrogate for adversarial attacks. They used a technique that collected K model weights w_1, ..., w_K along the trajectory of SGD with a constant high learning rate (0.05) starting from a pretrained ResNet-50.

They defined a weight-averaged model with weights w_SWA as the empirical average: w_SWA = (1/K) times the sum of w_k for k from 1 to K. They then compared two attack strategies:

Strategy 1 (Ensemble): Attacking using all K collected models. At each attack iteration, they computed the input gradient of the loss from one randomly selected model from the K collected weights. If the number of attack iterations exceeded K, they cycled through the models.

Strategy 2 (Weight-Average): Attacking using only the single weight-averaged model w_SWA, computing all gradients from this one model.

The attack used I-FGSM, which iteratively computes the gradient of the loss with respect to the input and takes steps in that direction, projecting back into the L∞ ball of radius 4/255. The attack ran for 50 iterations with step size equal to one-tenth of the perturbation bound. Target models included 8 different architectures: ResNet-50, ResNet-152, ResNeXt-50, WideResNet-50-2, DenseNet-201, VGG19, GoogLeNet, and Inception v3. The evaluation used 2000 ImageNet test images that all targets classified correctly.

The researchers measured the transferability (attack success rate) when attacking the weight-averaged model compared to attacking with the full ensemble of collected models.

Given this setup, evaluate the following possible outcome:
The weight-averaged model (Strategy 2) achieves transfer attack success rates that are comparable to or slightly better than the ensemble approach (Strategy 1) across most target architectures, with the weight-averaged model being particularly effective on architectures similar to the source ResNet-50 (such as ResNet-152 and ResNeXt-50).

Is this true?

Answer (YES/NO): NO